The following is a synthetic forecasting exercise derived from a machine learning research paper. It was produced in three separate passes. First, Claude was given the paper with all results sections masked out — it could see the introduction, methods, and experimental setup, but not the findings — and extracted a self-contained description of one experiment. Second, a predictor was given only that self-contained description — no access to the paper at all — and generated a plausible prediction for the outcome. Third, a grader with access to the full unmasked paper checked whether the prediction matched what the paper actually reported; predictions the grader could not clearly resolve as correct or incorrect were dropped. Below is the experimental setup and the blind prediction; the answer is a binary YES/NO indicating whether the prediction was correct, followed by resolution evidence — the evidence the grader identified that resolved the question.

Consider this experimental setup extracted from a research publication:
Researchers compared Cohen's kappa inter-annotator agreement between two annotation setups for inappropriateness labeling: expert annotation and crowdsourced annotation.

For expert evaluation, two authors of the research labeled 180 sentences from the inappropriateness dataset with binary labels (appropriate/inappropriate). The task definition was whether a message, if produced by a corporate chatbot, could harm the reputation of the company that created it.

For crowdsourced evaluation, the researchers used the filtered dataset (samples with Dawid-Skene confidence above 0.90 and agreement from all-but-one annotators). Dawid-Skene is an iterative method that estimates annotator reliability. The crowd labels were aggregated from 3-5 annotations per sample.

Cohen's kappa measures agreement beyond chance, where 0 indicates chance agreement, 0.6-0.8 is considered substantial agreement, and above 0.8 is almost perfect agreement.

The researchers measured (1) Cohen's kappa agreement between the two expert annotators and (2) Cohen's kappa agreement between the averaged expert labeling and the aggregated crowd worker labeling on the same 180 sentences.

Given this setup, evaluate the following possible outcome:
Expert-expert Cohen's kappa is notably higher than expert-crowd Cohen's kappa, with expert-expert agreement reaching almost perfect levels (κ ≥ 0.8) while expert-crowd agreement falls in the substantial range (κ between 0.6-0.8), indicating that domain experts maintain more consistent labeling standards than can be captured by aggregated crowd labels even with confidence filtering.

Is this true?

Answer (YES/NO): NO